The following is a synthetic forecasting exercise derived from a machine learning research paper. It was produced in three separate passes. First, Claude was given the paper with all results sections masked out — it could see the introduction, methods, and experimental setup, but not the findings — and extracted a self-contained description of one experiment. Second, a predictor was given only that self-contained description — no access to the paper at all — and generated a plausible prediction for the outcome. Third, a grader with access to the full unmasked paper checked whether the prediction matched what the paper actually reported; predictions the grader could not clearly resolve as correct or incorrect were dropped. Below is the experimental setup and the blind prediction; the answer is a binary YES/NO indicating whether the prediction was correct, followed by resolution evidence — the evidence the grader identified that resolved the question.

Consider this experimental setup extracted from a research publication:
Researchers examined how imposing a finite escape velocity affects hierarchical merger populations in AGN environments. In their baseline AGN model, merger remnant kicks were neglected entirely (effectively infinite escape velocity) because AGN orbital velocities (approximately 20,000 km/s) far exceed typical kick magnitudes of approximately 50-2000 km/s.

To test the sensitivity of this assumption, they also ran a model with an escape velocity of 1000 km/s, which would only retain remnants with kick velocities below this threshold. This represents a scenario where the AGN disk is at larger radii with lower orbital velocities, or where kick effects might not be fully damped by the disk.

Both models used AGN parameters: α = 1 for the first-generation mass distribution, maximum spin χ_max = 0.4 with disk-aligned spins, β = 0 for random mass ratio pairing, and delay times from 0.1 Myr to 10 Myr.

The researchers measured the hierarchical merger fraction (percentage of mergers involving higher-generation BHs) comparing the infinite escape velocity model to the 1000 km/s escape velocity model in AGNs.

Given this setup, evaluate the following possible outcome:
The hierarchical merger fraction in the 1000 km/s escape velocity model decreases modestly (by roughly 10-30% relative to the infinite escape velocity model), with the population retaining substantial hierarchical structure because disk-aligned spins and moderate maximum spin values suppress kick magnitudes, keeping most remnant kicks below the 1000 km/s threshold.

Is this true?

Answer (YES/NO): NO